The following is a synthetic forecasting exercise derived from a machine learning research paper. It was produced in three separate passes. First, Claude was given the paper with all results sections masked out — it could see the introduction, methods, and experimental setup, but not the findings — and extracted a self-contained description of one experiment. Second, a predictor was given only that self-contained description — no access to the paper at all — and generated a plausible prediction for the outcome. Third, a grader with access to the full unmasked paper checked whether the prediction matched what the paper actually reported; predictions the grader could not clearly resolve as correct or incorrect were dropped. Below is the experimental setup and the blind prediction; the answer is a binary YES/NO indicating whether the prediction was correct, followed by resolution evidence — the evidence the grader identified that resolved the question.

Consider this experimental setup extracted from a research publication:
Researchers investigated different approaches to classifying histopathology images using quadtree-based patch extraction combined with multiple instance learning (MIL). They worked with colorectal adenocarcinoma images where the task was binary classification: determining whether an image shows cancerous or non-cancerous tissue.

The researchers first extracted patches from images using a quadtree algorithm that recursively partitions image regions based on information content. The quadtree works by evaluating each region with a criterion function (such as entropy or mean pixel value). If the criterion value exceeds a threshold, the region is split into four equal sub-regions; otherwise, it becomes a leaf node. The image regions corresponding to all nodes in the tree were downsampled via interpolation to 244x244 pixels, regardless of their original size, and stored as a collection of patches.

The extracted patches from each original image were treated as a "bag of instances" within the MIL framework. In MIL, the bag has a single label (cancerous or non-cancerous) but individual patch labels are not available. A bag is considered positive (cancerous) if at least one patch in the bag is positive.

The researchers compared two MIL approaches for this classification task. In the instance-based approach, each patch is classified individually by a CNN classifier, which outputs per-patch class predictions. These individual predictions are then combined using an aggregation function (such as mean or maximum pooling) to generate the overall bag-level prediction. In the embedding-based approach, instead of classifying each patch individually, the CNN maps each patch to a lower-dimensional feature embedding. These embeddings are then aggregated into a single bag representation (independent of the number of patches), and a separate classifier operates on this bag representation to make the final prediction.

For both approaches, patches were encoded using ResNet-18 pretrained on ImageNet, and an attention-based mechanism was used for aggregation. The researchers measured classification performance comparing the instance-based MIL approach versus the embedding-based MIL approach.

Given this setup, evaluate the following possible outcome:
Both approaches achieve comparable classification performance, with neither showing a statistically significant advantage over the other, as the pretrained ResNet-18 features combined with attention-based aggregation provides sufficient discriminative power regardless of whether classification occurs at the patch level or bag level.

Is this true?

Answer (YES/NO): NO